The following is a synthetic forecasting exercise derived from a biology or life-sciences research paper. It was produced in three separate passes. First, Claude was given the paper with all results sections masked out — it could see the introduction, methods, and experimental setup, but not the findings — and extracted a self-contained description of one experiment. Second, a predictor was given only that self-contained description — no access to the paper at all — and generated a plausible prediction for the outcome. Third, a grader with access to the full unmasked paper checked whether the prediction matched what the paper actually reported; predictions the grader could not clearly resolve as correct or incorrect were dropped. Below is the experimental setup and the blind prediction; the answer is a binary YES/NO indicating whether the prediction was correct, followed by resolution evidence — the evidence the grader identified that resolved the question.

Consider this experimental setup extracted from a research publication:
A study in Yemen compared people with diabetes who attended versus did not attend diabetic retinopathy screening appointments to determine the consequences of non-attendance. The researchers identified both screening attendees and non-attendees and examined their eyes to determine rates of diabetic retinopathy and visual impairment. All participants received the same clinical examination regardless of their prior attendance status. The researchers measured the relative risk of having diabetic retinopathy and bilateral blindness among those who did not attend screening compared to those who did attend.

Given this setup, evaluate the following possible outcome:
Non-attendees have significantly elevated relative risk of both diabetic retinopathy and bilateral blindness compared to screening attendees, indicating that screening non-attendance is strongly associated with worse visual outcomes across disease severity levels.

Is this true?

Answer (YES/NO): YES